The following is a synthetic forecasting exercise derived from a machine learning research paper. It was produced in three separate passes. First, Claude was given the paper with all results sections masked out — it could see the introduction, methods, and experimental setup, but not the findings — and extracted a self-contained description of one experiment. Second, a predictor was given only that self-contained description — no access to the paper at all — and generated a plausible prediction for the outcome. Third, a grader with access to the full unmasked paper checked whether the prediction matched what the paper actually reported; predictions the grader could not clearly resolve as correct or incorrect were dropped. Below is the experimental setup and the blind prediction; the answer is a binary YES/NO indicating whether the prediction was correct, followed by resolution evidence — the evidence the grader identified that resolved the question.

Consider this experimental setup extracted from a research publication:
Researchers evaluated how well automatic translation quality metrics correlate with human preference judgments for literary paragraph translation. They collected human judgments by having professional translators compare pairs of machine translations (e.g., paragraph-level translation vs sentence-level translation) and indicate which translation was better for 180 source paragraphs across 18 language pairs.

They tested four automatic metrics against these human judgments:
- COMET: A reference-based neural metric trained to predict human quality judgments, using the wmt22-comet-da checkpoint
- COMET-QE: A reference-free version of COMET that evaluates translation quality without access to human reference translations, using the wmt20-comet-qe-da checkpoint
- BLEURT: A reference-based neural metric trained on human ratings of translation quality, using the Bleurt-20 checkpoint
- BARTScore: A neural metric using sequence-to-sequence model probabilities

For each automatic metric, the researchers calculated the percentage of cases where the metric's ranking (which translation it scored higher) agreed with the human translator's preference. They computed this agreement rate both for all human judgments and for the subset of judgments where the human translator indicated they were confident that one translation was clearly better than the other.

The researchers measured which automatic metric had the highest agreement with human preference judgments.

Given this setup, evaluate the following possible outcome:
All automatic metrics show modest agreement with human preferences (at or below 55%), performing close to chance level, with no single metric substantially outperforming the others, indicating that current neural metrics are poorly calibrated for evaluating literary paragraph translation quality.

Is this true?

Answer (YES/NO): NO